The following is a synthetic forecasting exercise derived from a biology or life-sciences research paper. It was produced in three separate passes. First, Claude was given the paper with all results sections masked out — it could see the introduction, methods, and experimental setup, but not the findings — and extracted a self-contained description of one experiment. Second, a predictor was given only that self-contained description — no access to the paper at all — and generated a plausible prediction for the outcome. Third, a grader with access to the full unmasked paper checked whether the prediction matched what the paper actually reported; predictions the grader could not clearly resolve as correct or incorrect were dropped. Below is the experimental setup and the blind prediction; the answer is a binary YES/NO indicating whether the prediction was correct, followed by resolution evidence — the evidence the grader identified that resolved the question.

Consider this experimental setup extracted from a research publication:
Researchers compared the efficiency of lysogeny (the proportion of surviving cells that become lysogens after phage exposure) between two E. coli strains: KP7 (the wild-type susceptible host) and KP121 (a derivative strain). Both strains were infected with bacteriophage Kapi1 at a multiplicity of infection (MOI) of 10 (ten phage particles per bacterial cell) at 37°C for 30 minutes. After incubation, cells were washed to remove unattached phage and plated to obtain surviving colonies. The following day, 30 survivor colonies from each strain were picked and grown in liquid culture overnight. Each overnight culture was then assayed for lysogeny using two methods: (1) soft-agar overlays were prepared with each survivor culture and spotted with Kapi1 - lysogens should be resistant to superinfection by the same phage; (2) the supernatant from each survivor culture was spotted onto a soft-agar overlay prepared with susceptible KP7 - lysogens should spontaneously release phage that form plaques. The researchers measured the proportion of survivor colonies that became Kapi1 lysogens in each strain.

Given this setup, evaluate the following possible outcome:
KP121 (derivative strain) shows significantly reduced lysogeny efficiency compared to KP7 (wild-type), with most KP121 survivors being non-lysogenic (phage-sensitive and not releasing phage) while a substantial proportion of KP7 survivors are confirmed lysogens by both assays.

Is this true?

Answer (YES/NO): YES